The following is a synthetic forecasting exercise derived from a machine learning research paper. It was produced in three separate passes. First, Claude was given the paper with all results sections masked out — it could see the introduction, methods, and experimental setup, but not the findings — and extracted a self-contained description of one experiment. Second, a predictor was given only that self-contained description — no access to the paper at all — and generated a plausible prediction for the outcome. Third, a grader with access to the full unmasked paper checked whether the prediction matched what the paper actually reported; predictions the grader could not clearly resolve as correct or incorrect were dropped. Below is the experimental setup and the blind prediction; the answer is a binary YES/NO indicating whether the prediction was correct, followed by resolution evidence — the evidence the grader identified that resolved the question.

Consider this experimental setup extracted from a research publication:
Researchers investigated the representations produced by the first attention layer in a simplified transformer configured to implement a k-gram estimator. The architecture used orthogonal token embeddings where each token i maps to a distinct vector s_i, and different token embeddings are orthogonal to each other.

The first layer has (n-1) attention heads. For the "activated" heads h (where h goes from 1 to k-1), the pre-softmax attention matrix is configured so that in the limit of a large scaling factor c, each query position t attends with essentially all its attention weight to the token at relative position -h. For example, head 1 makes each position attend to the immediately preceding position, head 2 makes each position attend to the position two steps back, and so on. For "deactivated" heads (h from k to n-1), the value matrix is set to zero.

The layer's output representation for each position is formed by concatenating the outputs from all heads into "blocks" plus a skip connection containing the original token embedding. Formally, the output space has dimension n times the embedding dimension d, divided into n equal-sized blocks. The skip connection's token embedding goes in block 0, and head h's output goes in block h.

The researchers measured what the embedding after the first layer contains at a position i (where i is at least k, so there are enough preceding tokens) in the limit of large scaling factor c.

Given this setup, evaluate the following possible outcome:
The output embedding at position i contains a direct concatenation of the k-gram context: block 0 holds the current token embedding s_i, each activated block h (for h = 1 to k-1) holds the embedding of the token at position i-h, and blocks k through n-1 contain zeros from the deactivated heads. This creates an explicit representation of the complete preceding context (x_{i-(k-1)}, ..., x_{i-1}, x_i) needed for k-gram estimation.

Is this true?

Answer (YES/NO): YES